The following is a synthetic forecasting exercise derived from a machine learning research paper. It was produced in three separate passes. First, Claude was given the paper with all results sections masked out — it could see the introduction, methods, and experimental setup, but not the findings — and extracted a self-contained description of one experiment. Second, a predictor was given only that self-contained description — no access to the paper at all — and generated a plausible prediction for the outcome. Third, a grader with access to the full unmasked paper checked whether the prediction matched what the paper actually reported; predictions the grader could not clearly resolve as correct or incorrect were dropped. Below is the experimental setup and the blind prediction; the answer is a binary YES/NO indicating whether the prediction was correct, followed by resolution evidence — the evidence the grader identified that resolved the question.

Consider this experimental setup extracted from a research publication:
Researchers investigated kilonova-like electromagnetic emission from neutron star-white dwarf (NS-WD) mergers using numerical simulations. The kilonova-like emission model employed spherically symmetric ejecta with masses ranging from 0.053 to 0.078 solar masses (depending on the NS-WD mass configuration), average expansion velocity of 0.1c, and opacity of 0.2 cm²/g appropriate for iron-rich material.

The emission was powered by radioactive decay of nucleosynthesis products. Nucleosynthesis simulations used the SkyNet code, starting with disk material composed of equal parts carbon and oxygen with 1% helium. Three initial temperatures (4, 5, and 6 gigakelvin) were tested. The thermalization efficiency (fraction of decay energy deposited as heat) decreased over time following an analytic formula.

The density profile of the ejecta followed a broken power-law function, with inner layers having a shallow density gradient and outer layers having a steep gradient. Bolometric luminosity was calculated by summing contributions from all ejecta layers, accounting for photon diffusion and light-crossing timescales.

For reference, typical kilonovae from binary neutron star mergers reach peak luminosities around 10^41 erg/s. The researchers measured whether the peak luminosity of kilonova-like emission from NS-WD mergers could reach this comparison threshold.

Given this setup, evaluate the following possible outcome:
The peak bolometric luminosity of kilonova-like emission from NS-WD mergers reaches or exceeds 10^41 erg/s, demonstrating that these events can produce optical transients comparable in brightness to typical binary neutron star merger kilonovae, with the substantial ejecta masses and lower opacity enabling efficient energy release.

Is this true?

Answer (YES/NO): YES